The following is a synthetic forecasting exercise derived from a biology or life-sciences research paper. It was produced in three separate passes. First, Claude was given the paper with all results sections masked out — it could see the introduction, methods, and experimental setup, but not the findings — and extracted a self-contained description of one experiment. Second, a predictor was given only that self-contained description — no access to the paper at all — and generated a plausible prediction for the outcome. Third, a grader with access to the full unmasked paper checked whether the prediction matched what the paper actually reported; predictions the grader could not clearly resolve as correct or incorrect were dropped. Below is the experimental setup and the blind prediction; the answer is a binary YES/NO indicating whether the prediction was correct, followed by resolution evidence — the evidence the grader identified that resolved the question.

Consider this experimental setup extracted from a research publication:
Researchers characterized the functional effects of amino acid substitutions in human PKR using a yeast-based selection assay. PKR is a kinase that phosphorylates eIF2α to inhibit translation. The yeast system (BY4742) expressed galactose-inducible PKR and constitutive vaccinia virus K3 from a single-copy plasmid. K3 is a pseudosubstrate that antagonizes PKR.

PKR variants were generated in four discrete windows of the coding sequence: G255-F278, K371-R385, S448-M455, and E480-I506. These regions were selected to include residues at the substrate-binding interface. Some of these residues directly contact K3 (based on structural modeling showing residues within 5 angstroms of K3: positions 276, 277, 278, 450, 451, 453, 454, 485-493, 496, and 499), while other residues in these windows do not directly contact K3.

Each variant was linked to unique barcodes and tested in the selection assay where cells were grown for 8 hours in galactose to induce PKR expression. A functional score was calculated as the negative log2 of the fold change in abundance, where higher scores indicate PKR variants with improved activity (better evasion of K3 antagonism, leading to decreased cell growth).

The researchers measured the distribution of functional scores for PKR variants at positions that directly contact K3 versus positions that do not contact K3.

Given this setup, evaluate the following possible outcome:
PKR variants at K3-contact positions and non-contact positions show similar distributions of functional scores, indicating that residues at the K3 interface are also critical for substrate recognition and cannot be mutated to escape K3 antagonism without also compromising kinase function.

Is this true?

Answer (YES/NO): NO